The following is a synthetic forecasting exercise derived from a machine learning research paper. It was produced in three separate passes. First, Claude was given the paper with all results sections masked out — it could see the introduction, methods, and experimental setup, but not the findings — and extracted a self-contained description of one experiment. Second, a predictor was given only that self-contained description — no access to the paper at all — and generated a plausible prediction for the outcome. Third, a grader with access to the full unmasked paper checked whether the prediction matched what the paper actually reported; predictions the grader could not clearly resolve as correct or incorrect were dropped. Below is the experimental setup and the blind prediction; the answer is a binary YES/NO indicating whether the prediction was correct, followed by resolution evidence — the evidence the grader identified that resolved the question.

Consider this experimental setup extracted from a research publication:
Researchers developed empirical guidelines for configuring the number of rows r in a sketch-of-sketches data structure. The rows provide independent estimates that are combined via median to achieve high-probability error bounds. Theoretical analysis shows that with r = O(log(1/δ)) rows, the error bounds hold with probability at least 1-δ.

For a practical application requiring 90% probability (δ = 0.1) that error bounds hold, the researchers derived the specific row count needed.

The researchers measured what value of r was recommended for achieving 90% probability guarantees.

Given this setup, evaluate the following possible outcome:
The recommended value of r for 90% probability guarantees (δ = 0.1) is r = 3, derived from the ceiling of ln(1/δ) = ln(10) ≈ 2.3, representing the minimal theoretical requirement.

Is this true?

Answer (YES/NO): YES